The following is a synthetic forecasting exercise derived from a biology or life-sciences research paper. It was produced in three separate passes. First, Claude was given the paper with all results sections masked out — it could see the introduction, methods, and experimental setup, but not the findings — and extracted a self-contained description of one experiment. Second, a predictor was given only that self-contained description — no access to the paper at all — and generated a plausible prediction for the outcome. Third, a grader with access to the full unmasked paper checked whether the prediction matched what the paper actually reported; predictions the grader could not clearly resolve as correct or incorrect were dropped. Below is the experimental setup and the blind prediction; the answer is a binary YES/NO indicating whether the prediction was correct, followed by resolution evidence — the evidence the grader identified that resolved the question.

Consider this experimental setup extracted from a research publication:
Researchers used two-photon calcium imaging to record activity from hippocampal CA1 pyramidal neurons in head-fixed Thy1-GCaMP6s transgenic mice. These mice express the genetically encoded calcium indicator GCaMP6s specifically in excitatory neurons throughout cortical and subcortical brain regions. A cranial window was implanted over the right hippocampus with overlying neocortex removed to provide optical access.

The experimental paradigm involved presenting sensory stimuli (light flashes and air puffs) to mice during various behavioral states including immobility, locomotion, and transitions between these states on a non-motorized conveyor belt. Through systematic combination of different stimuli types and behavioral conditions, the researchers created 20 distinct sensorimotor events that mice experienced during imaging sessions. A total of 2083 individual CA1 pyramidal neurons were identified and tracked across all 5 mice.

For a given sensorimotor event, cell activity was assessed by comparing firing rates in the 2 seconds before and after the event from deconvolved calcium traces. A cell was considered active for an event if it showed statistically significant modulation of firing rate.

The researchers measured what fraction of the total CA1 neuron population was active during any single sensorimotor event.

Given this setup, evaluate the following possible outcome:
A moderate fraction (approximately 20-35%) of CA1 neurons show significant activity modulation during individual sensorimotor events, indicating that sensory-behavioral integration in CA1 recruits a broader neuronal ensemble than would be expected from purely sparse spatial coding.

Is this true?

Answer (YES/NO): NO